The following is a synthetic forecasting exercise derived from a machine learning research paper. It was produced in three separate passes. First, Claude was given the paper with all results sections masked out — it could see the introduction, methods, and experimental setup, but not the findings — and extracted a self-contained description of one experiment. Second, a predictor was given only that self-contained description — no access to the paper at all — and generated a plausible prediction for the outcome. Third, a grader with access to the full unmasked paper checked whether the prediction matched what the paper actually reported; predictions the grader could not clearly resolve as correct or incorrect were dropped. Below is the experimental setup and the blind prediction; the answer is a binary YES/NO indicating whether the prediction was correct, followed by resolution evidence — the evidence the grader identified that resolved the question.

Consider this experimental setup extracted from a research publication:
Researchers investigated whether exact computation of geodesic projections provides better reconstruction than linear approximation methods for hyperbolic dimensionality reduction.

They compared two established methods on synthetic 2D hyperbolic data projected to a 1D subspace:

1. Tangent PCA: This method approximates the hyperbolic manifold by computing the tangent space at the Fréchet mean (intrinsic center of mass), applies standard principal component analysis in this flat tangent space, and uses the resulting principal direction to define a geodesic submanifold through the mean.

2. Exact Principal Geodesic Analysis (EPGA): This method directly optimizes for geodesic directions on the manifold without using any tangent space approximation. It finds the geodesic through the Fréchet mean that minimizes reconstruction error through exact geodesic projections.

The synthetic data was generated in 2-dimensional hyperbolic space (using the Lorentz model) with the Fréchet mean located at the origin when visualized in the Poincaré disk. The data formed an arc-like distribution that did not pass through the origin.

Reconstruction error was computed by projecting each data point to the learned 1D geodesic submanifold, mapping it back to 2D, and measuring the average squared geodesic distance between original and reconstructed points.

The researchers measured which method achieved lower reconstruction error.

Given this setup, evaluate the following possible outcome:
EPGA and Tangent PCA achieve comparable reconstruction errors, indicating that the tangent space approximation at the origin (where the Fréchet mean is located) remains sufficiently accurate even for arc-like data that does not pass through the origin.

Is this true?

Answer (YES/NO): NO